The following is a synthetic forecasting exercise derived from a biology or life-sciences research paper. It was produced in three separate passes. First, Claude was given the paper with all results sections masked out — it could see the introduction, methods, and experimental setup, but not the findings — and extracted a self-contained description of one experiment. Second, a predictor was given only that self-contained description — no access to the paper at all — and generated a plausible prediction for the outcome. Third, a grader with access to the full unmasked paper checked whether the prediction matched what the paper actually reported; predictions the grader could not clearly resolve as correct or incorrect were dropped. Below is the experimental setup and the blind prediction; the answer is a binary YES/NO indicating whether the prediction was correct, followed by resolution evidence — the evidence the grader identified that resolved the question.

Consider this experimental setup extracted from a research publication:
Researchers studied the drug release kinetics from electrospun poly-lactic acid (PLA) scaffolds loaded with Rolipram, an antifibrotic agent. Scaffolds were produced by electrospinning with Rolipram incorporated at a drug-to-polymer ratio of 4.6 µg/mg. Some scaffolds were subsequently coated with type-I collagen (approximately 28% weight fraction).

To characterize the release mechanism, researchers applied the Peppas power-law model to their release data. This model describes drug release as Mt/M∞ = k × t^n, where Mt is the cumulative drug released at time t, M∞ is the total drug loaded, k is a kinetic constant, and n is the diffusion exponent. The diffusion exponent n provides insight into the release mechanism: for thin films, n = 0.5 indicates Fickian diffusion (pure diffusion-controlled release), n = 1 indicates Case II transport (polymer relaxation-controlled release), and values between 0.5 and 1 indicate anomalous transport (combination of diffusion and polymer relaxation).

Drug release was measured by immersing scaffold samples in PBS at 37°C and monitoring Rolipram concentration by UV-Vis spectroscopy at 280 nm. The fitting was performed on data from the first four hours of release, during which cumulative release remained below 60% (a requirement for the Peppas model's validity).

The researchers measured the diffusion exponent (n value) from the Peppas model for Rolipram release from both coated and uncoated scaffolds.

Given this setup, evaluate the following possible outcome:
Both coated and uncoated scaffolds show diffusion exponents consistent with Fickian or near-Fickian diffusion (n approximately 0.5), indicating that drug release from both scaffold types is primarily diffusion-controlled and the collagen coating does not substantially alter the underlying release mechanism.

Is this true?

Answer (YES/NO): NO